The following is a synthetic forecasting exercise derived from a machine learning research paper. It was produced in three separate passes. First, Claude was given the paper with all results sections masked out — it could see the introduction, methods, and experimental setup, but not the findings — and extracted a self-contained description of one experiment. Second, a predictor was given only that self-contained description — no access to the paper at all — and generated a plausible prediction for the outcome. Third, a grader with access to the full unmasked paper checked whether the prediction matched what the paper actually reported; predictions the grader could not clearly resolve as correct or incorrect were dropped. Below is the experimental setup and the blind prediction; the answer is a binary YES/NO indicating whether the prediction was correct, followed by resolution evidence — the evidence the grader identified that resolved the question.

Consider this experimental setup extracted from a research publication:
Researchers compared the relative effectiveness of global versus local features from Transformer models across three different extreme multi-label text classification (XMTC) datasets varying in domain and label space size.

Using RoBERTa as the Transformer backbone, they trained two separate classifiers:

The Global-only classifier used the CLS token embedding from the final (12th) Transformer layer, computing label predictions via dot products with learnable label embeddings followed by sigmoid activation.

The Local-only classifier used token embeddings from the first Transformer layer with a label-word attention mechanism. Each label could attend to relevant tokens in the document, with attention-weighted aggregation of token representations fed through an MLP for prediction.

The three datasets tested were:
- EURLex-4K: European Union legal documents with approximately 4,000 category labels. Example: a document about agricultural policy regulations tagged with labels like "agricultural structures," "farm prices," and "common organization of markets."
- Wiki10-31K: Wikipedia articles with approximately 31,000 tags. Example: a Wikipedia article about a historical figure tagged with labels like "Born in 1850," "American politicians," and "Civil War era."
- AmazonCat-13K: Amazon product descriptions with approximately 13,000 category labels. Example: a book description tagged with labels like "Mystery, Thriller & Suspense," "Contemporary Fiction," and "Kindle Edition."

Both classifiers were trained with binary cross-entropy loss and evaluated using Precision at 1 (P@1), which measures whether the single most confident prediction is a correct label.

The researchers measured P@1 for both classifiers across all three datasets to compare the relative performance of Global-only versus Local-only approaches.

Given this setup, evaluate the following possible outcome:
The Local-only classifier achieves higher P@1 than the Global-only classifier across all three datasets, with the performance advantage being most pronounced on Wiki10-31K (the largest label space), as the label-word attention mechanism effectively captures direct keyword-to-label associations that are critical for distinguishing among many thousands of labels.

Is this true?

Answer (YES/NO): NO